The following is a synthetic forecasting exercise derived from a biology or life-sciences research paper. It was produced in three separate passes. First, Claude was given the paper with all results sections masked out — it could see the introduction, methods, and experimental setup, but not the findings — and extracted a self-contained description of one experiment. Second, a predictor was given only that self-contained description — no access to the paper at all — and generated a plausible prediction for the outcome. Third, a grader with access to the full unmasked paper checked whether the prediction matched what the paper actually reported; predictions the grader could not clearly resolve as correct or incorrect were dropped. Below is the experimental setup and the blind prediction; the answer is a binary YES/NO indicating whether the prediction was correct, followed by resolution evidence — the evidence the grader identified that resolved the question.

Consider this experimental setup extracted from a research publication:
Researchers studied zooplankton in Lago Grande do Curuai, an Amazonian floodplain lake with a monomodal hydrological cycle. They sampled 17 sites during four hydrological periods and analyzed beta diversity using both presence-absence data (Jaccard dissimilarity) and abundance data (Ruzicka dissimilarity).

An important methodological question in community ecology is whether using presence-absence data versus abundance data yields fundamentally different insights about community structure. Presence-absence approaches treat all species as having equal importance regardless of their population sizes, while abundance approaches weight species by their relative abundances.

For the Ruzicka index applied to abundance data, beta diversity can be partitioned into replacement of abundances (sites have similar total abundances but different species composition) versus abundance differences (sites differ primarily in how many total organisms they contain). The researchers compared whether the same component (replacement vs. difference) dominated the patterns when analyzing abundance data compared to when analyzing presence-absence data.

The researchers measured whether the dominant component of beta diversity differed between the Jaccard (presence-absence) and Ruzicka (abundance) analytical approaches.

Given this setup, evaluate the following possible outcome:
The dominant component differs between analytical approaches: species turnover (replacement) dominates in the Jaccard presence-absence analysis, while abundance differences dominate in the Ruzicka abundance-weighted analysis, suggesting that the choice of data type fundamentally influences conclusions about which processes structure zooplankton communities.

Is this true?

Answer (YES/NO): YES